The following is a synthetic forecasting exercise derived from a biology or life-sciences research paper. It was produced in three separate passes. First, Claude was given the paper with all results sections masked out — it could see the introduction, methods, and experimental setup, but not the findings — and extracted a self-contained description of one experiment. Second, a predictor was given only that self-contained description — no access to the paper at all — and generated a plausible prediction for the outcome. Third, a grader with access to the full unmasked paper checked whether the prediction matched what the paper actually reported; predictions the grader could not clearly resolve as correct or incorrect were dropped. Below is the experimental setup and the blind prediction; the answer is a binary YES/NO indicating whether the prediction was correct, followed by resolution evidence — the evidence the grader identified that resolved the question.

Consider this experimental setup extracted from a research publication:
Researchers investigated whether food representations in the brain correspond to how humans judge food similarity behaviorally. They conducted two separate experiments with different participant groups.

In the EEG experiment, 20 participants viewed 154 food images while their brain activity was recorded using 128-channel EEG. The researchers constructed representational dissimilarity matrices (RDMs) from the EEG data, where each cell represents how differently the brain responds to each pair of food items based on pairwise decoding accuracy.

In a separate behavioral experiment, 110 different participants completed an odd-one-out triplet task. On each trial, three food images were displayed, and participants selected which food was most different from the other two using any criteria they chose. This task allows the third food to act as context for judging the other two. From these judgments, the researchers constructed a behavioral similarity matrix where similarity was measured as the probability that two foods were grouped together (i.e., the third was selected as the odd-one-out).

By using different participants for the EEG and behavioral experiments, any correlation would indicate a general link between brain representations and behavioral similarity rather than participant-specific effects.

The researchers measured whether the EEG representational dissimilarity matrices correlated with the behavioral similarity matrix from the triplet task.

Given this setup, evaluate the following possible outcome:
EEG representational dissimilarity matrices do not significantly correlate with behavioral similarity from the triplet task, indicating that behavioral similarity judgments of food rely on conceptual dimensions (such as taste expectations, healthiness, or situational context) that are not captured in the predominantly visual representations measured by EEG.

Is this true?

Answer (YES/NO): NO